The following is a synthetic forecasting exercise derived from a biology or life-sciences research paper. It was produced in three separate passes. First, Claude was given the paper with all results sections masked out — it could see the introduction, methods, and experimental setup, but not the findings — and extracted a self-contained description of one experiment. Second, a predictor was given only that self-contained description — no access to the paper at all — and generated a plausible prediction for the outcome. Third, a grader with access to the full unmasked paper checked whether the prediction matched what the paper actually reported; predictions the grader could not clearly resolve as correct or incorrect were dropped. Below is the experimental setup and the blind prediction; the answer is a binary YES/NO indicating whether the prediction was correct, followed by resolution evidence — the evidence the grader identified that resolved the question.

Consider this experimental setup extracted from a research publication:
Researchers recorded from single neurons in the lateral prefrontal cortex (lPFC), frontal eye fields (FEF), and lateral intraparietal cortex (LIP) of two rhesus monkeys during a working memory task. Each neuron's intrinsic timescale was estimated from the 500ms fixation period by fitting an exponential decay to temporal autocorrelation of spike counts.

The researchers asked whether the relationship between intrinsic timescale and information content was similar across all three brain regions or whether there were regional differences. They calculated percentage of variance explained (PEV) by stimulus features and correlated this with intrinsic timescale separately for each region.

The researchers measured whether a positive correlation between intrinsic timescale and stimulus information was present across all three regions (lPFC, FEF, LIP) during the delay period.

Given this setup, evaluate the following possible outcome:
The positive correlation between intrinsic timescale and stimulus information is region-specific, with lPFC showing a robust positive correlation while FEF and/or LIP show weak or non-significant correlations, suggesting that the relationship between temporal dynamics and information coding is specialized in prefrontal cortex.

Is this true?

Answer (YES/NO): NO